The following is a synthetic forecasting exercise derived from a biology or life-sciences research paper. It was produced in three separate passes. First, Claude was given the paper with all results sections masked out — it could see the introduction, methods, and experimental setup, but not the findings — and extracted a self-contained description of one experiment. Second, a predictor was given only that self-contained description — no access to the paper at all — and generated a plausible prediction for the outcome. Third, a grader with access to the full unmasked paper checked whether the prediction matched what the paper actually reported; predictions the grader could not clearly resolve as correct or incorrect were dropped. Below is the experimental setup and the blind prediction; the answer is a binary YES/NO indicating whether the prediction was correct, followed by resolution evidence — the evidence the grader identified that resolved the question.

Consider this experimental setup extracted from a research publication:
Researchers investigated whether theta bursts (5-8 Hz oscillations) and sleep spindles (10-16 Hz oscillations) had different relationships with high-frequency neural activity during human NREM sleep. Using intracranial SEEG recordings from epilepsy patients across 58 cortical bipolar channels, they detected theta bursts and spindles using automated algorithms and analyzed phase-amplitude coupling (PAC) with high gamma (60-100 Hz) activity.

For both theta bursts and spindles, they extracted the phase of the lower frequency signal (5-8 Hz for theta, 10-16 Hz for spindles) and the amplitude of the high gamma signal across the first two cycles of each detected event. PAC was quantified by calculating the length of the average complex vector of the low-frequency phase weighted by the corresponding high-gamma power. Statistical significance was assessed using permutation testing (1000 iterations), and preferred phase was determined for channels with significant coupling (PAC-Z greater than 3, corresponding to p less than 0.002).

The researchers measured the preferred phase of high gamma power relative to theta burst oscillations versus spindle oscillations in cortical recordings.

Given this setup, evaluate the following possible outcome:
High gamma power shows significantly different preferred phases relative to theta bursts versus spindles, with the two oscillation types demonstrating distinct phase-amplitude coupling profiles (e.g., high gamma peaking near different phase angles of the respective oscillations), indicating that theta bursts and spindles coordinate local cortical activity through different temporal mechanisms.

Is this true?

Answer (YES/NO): YES